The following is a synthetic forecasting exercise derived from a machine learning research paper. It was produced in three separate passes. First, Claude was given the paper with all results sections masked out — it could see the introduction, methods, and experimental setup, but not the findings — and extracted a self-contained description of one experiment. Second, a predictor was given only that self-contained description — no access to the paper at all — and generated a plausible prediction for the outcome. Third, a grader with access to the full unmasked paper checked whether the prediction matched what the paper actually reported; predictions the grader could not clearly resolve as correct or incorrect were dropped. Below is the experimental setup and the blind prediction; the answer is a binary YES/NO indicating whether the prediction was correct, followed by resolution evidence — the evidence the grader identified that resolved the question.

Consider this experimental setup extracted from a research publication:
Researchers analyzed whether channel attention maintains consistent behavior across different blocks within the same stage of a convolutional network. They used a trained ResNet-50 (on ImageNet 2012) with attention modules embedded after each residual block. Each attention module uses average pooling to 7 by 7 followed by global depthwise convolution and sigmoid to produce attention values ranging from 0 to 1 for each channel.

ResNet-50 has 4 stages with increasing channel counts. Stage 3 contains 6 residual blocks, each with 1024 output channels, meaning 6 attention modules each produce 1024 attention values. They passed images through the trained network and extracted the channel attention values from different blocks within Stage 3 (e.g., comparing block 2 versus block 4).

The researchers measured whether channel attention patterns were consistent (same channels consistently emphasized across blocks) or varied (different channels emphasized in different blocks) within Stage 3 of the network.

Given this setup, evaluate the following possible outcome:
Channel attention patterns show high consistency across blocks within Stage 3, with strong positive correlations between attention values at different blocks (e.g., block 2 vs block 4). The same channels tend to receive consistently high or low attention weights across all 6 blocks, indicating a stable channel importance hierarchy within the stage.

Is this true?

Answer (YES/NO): NO